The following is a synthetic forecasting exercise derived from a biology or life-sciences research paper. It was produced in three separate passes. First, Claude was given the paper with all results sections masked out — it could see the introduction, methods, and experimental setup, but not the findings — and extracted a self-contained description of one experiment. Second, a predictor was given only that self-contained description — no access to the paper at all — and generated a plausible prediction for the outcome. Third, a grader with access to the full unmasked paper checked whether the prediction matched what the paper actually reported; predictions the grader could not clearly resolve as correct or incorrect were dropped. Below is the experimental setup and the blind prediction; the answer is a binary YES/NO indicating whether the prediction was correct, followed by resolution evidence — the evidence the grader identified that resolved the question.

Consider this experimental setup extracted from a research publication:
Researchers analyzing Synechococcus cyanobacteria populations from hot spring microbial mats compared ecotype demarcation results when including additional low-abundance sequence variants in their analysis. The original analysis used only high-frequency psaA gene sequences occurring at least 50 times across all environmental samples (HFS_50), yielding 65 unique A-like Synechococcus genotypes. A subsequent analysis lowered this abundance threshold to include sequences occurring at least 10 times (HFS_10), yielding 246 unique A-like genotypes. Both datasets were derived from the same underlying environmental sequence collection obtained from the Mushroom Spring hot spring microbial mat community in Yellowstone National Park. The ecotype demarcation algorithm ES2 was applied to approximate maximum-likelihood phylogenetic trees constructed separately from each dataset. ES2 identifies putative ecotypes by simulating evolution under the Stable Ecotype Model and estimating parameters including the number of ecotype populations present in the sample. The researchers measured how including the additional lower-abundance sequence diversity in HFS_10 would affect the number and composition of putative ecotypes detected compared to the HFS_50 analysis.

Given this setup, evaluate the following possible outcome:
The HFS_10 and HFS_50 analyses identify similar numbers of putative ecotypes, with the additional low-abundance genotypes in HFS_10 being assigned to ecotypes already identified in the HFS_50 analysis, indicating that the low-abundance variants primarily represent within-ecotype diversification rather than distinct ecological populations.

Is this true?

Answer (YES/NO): NO